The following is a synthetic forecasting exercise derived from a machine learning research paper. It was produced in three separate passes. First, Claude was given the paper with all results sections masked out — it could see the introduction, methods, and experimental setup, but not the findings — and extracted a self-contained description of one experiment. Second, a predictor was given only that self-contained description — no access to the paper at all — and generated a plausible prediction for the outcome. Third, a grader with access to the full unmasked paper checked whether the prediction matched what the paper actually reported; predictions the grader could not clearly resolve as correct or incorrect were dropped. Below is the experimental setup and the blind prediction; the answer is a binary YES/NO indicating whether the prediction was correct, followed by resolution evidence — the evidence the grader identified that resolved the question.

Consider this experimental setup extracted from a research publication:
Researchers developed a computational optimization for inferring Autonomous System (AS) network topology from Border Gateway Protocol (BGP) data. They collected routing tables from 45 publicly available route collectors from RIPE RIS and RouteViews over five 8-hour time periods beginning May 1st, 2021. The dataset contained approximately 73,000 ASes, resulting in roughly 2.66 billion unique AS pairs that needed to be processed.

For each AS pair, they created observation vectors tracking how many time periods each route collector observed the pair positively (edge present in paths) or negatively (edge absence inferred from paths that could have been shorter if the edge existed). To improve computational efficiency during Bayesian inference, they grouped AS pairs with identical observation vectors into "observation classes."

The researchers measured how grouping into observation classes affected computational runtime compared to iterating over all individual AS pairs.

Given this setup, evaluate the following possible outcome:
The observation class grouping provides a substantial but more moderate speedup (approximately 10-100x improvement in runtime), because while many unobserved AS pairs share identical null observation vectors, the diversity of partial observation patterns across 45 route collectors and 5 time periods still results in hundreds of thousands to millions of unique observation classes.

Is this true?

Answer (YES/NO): YES